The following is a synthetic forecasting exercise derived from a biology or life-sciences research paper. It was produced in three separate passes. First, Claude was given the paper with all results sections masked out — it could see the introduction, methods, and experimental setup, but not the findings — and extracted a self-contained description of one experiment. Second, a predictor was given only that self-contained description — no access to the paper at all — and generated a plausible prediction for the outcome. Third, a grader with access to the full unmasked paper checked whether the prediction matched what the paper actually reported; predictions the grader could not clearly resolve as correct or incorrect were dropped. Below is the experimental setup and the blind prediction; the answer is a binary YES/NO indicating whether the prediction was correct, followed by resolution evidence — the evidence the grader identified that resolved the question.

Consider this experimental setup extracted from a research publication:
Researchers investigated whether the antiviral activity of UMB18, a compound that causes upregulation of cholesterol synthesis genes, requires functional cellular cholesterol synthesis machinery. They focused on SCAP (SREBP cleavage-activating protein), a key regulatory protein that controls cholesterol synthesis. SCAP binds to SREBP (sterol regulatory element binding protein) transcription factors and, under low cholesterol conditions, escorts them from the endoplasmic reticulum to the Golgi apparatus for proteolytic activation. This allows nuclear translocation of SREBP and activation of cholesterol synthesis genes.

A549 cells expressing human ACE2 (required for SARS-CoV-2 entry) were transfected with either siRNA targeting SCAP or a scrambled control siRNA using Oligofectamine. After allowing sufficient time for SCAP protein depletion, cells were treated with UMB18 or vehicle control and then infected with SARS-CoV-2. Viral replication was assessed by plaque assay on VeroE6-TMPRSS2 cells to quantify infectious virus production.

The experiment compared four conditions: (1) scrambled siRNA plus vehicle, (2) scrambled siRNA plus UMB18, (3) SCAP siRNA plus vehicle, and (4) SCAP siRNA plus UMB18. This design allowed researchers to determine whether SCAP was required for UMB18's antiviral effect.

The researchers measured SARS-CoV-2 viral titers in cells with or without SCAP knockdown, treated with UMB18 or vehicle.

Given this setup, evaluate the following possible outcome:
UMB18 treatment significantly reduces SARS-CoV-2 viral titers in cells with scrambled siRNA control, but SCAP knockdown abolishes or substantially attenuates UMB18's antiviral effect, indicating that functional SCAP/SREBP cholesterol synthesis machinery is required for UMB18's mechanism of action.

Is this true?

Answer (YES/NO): YES